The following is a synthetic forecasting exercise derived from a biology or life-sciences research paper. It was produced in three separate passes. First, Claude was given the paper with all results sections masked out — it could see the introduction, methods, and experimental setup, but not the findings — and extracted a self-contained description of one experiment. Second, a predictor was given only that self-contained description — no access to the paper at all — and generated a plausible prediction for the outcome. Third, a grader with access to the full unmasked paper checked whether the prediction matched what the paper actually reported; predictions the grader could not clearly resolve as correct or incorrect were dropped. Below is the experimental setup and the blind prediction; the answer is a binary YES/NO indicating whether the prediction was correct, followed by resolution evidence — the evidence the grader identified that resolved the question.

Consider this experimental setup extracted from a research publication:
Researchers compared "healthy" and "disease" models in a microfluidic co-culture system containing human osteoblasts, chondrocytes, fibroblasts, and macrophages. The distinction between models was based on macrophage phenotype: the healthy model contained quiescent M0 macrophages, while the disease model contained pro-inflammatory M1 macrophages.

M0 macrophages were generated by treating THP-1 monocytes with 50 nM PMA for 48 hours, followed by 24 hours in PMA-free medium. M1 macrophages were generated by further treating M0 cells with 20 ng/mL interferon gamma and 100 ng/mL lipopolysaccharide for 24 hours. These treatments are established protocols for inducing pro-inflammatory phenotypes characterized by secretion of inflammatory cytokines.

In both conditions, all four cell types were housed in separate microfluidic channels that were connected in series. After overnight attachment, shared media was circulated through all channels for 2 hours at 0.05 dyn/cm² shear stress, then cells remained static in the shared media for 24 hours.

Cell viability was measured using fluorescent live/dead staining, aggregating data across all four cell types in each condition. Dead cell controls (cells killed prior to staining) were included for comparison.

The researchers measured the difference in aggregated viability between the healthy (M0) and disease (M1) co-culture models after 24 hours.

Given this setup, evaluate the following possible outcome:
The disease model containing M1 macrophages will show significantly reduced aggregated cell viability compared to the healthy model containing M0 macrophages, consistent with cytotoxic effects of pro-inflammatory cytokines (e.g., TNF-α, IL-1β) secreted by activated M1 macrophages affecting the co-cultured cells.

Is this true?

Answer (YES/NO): NO